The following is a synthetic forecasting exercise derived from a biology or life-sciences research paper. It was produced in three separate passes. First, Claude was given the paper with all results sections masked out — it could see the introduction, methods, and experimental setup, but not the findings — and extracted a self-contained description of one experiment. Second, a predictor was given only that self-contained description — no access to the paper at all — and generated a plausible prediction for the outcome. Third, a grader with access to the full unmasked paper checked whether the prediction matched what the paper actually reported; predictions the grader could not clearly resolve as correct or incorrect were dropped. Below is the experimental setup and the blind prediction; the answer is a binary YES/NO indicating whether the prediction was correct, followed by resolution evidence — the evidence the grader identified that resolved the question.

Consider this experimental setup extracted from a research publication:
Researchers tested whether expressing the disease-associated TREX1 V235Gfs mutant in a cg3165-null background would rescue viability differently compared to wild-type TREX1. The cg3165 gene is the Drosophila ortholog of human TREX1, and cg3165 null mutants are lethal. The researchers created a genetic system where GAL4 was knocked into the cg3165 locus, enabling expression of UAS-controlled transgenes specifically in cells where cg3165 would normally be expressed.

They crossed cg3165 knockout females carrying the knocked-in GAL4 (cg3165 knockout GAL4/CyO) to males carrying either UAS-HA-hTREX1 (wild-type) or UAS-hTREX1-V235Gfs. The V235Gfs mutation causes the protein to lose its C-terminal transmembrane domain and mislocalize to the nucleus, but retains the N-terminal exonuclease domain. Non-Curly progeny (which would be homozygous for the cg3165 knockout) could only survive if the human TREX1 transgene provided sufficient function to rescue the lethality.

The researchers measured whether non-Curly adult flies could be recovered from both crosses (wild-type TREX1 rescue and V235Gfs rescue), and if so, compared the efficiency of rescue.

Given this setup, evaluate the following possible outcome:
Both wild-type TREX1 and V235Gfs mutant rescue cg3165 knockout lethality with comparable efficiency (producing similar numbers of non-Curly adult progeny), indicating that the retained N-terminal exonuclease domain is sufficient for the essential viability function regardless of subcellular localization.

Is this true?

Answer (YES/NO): NO